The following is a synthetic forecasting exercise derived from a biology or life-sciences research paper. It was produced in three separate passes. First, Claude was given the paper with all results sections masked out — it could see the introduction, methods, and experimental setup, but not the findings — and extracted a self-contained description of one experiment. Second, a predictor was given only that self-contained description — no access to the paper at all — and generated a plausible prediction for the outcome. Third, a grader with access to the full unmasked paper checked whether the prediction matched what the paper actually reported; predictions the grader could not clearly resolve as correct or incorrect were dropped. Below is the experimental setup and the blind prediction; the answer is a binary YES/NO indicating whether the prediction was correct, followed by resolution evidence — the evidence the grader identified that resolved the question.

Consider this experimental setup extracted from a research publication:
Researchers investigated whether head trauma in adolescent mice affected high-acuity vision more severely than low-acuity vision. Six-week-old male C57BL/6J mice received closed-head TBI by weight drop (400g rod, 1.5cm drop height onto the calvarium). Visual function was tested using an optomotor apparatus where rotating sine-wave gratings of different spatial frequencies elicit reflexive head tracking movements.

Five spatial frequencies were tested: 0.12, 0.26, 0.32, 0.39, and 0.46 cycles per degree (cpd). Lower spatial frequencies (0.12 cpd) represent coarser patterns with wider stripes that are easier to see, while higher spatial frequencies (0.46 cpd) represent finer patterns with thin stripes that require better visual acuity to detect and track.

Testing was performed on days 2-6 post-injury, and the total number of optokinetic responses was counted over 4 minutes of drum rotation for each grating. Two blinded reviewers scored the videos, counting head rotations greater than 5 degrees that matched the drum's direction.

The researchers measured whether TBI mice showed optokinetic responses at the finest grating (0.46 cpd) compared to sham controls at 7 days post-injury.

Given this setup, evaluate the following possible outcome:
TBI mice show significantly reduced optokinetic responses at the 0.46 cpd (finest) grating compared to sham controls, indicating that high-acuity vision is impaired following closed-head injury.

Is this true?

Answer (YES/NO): YES